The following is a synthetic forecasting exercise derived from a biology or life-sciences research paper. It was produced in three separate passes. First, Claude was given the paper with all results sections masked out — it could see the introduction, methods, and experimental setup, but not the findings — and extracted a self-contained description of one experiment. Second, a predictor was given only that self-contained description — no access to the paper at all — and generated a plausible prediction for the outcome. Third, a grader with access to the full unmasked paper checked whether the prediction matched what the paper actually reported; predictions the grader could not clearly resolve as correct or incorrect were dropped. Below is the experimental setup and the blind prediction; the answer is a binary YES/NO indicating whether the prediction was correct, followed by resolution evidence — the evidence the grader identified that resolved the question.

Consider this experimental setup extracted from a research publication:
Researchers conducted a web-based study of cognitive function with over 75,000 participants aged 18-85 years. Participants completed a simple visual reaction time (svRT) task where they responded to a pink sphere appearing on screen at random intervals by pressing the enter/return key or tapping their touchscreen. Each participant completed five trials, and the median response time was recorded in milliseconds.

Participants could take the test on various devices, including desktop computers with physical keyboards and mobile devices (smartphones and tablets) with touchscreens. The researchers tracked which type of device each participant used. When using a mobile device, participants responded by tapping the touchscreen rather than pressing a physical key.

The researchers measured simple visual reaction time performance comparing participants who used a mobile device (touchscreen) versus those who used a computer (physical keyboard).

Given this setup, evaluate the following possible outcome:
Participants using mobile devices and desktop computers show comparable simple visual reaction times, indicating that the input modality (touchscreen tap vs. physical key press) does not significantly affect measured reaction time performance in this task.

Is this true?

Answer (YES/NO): NO